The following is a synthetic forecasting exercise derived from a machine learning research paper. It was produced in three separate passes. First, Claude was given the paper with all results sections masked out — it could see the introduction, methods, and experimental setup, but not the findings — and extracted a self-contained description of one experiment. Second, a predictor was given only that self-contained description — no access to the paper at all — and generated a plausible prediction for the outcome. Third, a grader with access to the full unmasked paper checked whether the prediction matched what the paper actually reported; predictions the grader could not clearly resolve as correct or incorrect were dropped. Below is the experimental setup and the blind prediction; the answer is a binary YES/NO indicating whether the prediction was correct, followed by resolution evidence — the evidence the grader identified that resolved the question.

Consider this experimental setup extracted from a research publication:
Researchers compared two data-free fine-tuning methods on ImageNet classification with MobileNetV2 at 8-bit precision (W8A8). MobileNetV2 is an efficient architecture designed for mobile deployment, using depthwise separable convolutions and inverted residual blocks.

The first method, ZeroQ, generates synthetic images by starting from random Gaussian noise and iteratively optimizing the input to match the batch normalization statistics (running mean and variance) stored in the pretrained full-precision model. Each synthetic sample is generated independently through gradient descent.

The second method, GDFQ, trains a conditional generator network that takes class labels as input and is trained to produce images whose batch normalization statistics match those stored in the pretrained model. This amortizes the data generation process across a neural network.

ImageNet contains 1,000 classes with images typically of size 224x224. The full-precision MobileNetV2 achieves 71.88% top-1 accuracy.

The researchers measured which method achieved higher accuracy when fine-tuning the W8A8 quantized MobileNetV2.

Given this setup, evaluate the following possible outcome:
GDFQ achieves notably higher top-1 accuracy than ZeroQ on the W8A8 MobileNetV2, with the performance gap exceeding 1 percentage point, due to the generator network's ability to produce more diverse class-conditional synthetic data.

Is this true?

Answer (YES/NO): NO